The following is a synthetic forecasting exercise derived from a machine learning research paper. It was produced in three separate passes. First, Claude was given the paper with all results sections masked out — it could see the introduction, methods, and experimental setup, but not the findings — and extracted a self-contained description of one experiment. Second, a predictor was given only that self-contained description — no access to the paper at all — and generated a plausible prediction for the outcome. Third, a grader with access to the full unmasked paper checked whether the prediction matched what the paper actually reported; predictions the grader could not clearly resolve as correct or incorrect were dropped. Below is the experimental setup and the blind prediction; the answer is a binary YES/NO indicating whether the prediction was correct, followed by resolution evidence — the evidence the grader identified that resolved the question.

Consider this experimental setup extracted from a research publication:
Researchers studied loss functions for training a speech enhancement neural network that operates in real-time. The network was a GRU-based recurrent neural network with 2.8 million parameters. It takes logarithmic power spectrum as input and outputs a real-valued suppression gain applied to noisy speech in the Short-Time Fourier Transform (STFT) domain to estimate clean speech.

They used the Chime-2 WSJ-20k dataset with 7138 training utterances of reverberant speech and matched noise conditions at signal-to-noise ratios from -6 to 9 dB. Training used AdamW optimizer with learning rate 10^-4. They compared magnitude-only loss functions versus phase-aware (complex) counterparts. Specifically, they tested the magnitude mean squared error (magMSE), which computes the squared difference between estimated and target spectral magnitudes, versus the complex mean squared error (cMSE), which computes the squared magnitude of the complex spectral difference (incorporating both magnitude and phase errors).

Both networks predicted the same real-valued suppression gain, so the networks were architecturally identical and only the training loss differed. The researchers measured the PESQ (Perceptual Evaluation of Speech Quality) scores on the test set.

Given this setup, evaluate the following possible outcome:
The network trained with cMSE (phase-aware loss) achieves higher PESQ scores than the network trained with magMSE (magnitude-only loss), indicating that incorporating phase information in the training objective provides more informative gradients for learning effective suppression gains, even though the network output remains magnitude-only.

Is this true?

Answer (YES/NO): NO